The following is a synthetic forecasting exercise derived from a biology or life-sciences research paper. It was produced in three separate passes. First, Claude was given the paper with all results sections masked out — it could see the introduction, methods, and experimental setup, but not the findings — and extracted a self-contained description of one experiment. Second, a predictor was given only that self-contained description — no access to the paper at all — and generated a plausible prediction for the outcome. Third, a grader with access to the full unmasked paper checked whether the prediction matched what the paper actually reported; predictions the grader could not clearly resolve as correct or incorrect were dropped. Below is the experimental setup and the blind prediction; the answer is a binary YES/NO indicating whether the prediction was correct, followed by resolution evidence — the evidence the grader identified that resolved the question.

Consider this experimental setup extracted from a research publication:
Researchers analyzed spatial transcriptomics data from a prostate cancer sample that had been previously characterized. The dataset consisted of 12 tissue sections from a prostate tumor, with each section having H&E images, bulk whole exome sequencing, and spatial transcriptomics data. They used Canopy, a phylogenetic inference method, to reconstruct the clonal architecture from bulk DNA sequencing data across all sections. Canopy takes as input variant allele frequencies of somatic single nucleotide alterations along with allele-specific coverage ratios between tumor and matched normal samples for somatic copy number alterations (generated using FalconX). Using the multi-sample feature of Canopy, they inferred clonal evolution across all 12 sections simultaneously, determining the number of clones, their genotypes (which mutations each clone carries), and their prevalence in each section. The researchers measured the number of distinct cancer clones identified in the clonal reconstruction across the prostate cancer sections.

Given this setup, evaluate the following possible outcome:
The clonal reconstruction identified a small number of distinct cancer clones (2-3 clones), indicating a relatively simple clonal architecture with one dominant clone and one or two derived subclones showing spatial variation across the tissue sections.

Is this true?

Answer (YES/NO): NO